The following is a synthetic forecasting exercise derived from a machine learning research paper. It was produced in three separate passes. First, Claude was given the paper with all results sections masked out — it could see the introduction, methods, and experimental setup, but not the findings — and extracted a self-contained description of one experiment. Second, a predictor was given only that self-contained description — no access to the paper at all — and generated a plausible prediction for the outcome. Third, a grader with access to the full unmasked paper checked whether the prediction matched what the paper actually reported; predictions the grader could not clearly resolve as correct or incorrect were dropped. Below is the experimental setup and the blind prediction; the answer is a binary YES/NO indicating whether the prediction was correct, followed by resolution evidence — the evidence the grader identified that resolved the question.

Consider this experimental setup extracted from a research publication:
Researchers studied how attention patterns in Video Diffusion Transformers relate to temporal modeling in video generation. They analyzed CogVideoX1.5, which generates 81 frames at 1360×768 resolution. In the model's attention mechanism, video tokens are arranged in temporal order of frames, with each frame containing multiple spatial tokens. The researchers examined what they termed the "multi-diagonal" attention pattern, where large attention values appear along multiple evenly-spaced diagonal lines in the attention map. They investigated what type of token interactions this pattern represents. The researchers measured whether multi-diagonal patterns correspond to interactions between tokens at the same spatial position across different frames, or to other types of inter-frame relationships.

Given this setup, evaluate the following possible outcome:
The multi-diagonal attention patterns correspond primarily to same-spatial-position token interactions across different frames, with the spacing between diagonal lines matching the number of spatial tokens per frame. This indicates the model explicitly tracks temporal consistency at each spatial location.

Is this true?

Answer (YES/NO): NO